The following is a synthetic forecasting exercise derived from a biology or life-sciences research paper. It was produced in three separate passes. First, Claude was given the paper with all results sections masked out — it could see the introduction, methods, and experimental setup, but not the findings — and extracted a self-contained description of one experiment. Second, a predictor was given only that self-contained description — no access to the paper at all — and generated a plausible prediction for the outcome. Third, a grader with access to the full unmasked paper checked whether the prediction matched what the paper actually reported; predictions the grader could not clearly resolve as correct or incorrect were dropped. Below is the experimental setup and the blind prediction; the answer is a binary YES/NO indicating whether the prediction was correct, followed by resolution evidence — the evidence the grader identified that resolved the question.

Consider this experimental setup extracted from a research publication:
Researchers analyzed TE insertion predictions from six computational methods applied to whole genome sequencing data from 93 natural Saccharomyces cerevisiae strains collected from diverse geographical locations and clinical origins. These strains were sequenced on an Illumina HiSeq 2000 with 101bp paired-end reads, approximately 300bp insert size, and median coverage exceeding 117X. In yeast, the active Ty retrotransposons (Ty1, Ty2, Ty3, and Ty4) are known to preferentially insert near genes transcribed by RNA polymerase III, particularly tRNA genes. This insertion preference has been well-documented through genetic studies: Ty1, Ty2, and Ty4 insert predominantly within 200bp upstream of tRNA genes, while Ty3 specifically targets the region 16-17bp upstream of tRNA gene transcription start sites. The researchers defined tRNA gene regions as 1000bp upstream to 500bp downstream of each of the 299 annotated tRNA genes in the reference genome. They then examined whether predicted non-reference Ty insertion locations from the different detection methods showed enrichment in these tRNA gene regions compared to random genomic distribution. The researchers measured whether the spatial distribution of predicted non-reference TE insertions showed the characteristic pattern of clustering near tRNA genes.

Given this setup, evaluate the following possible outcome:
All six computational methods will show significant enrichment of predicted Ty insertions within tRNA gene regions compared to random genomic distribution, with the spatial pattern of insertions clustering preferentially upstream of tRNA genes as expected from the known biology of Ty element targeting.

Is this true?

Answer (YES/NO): NO